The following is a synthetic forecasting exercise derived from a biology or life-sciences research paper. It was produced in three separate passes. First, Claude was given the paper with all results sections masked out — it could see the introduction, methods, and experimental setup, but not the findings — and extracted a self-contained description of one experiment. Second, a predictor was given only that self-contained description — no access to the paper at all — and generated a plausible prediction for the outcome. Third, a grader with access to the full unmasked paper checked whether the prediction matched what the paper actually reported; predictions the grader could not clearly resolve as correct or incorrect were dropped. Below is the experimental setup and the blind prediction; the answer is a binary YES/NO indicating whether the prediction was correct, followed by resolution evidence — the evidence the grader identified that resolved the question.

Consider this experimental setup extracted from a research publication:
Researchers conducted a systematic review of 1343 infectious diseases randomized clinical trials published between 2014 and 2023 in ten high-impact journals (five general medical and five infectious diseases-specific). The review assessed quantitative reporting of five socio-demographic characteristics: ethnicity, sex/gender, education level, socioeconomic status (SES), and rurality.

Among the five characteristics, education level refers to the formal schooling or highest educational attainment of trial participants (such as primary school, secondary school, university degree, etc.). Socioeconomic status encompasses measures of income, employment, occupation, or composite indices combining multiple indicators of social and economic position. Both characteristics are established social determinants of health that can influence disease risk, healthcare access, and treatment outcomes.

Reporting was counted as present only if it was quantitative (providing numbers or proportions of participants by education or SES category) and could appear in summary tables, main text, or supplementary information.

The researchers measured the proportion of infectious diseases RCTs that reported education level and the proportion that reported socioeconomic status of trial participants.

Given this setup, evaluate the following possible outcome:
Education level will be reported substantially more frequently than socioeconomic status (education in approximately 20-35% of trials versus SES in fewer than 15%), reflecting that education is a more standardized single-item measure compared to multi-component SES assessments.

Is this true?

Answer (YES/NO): NO